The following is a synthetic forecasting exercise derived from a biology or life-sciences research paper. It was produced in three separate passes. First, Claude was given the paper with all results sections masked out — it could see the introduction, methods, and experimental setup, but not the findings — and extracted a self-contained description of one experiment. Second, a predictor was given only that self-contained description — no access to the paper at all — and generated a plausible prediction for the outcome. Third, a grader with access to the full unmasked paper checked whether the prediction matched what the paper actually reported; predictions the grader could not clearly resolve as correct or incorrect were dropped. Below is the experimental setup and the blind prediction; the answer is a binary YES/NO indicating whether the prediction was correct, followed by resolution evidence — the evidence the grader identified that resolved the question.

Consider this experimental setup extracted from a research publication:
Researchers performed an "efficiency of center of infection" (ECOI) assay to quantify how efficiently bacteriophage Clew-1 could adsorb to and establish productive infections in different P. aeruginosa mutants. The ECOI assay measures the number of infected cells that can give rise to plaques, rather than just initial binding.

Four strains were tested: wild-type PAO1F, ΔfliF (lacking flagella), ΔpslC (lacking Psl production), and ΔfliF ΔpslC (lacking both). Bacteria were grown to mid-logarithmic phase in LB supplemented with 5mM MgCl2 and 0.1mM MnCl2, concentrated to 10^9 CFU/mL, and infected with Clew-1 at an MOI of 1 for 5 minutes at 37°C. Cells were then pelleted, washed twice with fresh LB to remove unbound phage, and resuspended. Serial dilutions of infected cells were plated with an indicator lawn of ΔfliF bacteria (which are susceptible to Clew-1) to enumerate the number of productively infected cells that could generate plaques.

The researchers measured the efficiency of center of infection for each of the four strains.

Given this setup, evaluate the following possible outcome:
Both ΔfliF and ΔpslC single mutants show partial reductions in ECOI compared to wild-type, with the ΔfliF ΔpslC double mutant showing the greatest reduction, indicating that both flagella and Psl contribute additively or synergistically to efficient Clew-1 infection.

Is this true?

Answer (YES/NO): NO